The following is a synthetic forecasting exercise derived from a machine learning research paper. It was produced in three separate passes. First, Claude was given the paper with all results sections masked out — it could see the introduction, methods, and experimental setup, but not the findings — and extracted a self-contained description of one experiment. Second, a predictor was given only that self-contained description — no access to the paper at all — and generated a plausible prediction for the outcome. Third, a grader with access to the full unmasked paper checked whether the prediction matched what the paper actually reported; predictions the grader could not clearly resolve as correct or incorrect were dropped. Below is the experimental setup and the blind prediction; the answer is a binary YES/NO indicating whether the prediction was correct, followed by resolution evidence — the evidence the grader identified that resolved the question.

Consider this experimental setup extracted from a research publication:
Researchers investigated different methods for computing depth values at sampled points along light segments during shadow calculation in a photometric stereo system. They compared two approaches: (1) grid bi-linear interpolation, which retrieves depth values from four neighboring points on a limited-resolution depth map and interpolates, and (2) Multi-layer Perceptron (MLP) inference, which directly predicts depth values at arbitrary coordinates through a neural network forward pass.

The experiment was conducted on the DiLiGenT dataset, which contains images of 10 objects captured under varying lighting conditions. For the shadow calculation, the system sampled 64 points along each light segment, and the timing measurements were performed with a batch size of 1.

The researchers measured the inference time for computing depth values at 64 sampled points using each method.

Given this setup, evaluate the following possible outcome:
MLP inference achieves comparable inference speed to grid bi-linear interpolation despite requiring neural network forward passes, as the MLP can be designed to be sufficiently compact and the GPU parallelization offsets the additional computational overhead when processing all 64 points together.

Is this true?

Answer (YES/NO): NO